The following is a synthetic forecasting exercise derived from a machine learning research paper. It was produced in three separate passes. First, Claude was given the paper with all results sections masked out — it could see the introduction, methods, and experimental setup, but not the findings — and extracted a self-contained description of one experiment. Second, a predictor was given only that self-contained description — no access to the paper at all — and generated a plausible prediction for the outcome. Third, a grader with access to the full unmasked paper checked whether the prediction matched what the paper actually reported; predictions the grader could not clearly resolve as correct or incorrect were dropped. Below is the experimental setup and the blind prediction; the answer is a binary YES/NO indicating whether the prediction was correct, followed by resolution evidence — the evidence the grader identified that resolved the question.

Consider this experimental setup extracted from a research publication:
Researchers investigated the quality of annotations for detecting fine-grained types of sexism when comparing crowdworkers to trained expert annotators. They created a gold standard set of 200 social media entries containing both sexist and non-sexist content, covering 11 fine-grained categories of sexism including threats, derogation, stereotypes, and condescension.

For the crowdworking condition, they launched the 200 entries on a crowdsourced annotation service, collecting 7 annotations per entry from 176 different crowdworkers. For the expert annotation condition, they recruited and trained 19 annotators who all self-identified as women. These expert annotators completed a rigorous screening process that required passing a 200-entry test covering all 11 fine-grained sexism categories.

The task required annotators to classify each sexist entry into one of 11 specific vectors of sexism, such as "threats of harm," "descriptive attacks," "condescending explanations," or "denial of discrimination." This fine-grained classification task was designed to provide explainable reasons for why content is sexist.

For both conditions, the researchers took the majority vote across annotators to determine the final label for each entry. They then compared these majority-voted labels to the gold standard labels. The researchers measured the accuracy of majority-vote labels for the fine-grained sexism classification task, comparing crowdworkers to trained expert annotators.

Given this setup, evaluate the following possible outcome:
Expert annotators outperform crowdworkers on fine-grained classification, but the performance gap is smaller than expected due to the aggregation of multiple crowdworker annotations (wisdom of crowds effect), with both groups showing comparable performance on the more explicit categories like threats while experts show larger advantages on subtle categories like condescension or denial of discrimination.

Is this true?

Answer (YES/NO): NO